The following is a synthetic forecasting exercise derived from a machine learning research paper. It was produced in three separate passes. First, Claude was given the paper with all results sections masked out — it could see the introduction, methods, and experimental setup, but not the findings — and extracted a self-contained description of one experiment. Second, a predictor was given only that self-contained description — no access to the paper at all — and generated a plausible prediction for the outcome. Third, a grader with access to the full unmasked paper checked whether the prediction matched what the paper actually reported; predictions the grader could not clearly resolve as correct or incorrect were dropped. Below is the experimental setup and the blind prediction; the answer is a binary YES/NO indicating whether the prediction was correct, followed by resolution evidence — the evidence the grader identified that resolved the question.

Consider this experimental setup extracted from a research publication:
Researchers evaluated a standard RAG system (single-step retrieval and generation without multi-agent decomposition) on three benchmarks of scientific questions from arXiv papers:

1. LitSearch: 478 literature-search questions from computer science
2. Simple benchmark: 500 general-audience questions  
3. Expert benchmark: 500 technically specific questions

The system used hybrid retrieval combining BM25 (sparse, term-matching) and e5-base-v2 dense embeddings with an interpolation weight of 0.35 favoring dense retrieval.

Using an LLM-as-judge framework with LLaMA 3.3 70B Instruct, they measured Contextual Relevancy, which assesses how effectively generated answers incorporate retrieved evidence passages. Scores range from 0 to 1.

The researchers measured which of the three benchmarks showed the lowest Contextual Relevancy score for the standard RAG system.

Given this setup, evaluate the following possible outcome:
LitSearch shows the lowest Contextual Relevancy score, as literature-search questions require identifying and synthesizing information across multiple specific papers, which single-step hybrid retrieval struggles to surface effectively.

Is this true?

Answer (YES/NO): YES